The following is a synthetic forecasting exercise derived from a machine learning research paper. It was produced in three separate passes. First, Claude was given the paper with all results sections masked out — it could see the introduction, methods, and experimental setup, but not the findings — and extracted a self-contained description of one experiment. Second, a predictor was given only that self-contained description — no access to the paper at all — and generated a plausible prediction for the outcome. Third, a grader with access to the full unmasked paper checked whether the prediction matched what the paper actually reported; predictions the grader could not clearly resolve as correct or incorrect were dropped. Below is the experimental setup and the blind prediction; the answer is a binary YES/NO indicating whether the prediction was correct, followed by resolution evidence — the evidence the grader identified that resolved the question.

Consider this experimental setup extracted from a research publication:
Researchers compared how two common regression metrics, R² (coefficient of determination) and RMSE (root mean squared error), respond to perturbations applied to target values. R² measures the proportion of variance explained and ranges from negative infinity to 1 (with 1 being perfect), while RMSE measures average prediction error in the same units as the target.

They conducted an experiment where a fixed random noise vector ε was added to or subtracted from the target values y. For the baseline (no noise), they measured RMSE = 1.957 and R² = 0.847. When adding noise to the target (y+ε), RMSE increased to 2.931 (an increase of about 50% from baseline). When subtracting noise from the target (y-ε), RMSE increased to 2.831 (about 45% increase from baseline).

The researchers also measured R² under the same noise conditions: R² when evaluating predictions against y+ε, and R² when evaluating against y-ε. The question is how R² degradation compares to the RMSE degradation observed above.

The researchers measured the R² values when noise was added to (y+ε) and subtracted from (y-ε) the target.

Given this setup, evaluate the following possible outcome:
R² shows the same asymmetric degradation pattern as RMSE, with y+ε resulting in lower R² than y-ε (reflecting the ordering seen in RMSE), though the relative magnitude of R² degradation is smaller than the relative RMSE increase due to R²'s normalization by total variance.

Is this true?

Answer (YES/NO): NO